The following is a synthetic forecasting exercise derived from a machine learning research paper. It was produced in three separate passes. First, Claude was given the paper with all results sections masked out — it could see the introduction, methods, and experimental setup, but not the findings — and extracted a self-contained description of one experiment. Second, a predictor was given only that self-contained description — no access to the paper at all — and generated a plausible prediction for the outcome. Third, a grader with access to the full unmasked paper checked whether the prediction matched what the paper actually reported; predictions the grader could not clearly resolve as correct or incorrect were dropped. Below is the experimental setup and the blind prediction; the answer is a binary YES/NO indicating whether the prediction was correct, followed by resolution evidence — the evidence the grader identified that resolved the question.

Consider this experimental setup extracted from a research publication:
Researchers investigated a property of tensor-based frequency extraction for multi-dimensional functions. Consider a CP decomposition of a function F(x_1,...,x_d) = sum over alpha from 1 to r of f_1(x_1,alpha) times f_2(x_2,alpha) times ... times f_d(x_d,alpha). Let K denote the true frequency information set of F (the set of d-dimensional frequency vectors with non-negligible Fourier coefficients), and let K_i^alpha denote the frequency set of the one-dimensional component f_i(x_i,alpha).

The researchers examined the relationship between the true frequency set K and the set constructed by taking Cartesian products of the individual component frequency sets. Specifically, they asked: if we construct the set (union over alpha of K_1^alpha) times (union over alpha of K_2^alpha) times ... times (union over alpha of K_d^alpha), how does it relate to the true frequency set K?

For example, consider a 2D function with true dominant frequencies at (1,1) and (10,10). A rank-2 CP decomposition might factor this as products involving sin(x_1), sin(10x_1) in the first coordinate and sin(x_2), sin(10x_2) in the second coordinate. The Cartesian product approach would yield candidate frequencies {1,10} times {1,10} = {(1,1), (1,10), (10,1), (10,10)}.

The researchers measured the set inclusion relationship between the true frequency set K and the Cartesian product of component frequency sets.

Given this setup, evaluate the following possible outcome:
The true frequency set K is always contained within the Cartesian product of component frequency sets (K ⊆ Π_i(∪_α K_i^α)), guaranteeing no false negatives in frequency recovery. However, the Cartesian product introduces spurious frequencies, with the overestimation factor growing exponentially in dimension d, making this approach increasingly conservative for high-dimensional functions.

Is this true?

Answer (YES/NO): NO